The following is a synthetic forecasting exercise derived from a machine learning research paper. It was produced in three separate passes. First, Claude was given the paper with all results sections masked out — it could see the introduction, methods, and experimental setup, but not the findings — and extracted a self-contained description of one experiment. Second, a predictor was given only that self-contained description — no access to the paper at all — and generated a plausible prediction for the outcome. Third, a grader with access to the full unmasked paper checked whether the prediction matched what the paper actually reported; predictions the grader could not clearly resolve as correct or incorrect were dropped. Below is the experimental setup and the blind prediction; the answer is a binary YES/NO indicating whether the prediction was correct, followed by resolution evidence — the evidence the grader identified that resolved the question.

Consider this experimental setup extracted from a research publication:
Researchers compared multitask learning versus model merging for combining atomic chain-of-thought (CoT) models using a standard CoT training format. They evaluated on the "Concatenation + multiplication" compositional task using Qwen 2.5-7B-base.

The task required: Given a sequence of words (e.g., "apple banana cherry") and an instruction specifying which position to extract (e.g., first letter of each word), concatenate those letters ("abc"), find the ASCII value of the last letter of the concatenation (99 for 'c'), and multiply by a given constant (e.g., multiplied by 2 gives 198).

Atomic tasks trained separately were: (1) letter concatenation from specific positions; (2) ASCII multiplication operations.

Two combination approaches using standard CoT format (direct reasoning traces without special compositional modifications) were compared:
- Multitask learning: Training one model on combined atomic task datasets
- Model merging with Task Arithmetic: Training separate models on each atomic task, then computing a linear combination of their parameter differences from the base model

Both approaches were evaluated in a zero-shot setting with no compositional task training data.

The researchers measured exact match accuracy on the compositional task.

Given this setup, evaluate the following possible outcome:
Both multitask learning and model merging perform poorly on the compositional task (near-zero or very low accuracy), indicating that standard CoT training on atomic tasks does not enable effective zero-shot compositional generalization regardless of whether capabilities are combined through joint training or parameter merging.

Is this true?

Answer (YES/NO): NO